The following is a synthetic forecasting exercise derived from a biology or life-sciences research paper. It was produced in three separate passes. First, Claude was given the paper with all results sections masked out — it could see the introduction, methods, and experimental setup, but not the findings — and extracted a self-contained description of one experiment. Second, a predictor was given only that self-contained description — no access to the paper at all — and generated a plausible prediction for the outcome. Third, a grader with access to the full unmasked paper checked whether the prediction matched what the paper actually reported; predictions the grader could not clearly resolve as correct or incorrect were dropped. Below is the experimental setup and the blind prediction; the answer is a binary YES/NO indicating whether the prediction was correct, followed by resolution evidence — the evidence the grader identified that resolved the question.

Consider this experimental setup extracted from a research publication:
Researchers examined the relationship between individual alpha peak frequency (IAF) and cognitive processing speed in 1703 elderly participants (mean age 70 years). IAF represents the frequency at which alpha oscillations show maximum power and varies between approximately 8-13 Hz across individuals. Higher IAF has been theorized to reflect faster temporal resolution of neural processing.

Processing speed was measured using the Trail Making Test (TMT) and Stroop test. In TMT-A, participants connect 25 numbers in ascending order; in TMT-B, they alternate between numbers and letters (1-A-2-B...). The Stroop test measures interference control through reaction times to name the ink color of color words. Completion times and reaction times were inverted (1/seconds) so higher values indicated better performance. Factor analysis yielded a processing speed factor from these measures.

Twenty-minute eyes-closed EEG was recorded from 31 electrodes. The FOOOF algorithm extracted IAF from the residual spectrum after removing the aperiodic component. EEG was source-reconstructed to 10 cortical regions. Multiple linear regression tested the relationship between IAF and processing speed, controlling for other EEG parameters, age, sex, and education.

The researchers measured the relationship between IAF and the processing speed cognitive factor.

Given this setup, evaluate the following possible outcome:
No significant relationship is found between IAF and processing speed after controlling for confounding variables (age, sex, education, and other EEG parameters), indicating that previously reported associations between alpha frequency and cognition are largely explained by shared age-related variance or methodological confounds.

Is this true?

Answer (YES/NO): NO